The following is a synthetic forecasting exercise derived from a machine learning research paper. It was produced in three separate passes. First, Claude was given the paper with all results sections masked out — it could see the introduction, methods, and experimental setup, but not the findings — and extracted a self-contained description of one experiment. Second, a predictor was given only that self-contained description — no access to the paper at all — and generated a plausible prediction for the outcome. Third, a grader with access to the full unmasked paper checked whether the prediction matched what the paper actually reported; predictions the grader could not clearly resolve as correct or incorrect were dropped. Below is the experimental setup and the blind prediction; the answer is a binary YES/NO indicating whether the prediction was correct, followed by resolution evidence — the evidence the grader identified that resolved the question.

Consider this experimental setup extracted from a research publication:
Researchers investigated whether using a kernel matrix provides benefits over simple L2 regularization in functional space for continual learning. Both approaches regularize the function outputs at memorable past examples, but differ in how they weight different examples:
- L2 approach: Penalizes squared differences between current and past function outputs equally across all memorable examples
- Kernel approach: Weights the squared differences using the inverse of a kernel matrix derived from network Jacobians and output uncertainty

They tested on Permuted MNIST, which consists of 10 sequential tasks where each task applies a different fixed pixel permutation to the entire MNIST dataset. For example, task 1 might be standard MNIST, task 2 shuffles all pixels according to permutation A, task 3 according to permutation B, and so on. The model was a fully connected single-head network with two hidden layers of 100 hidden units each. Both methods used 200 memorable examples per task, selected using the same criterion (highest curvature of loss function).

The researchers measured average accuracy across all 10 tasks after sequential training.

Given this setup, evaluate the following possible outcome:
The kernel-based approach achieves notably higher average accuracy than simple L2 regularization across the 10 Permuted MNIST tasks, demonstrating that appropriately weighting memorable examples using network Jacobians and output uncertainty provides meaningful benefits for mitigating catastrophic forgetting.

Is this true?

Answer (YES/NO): NO